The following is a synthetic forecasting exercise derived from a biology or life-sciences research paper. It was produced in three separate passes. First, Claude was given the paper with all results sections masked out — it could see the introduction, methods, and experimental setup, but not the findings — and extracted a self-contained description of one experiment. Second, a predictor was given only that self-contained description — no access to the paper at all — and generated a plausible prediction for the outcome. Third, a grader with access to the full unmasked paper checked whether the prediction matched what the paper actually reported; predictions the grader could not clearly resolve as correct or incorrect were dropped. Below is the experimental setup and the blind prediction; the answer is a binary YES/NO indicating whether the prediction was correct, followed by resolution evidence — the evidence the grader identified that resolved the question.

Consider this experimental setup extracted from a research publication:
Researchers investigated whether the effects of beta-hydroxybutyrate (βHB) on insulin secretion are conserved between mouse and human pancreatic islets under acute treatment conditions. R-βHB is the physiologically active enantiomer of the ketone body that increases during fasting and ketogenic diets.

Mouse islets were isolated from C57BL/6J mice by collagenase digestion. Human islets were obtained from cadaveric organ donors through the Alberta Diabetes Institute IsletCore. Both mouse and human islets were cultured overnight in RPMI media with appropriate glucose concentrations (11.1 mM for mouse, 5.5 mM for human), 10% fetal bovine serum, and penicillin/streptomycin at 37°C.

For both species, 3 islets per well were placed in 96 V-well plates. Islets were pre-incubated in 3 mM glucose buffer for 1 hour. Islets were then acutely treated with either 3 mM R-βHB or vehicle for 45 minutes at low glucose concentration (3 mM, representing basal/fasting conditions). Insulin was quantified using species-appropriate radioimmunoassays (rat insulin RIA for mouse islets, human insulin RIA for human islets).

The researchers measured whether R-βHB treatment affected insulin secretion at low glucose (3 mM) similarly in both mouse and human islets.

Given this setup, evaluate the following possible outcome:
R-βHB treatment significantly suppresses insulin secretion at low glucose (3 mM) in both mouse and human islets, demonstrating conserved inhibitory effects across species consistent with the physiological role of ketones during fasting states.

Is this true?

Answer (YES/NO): NO